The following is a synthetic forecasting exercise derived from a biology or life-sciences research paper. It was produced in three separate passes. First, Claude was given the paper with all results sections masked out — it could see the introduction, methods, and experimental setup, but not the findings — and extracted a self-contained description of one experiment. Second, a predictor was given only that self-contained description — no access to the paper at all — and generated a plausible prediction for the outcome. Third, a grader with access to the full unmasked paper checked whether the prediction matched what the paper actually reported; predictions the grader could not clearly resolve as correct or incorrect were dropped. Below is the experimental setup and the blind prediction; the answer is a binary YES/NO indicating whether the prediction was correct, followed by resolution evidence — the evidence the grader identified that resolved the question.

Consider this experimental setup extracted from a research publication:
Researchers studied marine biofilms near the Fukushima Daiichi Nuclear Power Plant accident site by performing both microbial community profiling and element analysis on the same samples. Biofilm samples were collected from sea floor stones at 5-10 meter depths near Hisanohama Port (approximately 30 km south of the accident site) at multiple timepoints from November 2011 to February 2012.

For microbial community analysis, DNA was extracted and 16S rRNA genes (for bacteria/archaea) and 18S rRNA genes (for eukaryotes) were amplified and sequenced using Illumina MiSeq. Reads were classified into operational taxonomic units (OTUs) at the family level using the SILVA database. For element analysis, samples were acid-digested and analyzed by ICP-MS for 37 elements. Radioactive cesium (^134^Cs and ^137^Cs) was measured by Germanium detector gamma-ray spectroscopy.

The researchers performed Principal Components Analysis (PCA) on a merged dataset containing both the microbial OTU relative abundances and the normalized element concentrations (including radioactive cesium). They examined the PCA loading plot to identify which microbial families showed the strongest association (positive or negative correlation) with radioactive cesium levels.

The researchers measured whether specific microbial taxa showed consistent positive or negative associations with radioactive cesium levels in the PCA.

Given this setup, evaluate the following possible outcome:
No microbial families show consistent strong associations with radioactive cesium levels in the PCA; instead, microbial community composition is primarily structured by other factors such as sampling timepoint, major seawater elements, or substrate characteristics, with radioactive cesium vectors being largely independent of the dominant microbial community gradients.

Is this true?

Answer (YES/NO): NO